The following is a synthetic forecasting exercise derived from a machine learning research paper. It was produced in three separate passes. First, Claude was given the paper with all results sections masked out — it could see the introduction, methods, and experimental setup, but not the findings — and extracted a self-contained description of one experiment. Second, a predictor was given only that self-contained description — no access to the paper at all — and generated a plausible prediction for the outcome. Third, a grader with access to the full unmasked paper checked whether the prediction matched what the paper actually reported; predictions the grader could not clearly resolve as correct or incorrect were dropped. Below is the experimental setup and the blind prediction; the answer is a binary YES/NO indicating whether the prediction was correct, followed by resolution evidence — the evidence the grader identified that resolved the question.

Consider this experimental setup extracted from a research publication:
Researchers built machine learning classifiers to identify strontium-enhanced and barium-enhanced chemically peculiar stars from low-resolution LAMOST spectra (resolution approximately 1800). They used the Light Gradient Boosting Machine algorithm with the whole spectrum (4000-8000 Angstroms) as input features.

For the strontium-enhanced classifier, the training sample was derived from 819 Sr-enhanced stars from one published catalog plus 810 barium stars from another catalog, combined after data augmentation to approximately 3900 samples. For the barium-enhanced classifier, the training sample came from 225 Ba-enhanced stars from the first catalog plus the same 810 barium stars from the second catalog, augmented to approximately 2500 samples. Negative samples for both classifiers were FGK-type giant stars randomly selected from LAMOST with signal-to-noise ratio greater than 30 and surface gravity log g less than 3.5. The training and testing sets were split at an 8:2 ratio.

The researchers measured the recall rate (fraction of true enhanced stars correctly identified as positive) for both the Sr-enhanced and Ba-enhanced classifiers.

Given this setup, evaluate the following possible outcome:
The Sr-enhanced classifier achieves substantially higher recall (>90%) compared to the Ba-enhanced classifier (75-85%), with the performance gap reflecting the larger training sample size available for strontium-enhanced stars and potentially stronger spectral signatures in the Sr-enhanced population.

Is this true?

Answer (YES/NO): NO